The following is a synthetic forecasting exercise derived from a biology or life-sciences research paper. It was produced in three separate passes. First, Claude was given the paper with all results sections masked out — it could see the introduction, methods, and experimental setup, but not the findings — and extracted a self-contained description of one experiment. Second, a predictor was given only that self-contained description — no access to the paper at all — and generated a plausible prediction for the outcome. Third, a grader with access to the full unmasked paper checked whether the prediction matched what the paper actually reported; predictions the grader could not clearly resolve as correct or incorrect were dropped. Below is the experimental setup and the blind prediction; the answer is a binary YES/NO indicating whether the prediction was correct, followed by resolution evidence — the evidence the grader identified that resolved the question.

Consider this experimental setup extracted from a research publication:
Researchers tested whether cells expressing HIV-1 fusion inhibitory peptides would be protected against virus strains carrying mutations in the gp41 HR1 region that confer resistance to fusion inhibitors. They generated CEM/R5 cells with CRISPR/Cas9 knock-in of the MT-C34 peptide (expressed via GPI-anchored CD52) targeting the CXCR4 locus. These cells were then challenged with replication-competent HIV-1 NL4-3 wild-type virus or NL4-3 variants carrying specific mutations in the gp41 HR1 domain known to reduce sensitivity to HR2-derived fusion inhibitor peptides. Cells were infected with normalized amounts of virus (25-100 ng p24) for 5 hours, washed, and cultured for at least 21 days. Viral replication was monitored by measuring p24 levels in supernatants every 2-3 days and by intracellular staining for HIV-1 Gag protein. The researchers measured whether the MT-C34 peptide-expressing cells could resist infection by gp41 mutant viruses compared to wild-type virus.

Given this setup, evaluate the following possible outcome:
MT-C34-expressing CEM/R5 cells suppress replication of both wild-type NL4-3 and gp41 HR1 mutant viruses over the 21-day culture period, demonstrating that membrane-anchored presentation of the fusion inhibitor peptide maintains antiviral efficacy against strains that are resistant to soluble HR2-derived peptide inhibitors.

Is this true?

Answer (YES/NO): YES